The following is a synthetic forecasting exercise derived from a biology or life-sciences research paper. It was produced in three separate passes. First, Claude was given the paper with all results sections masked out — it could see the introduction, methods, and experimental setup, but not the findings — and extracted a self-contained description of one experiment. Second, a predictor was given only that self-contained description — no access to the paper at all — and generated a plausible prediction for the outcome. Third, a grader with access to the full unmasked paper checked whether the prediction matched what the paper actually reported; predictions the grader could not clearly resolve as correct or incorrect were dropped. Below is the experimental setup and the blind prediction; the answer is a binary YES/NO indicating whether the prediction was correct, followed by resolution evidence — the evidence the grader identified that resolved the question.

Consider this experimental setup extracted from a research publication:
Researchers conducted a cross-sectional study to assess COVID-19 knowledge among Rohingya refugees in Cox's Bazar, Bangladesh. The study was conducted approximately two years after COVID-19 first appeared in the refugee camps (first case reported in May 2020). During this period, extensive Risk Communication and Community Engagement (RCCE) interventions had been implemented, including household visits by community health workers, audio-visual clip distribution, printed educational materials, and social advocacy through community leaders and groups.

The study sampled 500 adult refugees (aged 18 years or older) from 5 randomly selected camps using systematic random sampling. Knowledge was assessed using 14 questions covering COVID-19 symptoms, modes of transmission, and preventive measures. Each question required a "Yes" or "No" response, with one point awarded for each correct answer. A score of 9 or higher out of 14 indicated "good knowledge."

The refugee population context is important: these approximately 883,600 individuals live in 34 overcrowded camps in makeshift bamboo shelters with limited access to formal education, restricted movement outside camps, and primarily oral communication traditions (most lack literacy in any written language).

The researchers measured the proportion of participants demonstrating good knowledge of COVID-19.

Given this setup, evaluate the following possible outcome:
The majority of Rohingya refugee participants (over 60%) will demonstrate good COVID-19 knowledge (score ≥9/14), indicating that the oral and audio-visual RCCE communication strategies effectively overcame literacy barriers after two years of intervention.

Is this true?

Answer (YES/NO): YES